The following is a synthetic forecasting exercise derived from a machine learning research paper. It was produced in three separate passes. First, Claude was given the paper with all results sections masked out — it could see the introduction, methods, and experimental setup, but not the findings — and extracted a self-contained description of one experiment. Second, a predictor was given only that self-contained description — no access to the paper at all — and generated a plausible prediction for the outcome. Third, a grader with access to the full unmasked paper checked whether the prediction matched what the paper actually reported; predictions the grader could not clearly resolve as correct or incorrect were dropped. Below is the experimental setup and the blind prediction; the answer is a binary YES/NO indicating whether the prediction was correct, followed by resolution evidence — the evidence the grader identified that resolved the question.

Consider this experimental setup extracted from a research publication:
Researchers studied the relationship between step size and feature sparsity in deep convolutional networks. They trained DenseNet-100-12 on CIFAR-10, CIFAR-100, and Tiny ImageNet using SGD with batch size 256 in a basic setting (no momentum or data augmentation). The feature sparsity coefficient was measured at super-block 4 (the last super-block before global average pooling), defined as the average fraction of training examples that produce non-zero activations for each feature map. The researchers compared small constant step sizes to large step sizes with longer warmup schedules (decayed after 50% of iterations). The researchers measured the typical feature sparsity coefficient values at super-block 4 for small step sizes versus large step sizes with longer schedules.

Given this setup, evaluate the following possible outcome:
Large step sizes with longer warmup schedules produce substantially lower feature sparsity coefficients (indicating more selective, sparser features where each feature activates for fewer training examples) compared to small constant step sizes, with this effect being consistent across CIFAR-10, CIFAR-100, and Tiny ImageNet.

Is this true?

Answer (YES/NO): YES